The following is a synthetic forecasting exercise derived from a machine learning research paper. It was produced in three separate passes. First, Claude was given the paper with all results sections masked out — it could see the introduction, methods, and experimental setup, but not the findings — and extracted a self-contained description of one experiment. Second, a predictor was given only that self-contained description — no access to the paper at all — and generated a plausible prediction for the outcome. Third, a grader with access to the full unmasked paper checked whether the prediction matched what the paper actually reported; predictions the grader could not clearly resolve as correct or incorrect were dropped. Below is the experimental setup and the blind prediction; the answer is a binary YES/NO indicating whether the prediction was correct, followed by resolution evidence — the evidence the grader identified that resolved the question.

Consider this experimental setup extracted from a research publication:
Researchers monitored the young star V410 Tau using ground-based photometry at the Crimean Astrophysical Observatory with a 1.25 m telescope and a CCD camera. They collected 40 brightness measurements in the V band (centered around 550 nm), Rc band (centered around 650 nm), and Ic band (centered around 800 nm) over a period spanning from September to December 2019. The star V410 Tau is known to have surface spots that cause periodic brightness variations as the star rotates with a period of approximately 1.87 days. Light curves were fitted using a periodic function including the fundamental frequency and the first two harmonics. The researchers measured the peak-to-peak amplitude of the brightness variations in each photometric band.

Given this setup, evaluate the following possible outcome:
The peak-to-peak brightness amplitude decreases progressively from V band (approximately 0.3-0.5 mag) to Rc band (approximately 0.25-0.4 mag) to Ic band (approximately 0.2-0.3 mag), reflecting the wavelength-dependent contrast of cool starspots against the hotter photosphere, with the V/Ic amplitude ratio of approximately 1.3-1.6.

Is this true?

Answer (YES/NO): NO